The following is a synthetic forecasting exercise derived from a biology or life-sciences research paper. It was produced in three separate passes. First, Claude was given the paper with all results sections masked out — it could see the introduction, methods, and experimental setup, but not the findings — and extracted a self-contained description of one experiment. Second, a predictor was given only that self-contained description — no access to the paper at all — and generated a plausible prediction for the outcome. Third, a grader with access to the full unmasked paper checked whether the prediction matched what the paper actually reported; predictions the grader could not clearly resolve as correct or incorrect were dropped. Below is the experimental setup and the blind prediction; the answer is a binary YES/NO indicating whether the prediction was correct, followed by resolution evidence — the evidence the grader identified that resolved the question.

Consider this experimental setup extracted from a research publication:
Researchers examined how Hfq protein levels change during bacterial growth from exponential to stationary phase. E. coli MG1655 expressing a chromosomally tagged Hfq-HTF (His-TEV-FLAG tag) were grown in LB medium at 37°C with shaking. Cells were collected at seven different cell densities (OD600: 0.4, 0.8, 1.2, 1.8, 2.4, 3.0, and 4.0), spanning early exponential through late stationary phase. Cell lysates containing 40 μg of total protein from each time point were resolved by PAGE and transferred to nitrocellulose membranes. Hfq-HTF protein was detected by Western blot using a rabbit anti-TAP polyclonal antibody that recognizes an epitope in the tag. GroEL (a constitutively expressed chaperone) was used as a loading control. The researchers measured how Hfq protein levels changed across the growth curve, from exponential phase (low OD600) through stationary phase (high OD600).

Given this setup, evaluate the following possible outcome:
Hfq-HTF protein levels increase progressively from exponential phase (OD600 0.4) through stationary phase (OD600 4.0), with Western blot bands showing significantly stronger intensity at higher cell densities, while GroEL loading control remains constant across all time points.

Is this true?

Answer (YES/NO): YES